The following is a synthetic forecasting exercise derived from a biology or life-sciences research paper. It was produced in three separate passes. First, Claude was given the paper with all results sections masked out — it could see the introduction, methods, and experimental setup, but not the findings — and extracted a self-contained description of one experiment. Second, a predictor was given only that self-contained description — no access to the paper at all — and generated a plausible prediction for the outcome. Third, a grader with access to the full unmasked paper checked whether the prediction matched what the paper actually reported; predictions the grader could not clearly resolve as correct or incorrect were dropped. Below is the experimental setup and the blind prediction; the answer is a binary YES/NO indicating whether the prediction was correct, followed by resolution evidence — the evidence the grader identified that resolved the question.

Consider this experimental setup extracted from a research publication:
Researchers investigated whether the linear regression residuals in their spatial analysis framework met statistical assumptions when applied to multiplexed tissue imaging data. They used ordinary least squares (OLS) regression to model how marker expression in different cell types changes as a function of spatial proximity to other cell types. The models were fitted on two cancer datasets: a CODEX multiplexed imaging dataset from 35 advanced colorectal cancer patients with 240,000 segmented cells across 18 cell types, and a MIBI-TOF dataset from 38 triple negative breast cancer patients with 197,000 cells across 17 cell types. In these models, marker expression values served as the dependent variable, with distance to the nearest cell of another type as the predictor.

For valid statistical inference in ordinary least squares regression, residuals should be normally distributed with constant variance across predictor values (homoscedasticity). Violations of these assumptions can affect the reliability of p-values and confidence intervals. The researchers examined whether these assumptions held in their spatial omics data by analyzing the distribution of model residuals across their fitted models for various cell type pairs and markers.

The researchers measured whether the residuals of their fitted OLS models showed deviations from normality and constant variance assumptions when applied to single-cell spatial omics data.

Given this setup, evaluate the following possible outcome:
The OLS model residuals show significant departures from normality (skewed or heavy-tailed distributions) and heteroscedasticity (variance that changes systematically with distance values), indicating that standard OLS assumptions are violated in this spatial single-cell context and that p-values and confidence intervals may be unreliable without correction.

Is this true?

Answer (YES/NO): YES